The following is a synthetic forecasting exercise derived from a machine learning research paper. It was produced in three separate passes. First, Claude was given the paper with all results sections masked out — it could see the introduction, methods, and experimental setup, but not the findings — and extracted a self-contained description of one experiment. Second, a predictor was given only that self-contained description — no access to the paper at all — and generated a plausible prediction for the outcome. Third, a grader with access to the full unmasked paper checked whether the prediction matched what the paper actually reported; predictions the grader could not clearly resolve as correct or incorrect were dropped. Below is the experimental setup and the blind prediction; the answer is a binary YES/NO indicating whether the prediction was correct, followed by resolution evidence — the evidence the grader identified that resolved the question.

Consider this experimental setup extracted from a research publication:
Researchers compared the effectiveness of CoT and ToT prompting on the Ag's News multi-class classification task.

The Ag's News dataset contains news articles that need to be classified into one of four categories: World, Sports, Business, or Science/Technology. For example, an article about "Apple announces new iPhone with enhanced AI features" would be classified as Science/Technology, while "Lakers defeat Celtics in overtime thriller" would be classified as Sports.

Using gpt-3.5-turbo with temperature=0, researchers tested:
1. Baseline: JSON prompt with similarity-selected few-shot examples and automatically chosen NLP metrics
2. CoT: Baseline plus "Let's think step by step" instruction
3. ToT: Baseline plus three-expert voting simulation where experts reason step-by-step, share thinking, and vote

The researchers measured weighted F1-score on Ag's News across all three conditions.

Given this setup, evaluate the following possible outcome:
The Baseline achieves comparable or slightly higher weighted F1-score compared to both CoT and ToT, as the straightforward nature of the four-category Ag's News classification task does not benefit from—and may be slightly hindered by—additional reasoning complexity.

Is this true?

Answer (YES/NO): NO